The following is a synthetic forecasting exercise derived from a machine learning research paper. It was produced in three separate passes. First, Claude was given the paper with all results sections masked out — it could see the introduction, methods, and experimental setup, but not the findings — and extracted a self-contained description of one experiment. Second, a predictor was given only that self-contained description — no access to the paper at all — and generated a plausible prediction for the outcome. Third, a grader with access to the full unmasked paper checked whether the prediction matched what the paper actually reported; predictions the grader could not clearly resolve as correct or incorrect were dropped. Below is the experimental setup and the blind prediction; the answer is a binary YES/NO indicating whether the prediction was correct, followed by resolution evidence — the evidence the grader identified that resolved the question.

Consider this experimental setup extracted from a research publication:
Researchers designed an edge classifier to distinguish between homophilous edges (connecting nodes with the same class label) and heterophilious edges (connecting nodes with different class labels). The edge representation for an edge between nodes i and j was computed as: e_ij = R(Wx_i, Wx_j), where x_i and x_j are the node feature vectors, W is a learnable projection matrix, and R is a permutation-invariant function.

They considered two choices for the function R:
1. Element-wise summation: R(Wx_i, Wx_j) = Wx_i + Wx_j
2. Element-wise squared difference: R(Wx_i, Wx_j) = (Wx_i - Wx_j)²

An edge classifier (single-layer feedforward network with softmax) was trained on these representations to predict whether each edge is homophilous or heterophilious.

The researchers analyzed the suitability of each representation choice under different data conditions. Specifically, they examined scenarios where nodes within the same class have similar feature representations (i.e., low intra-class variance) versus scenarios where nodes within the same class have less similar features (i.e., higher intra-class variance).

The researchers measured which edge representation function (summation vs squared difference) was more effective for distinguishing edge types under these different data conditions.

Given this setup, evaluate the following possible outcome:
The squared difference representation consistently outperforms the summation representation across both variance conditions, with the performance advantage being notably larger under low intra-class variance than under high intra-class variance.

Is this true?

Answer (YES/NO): NO